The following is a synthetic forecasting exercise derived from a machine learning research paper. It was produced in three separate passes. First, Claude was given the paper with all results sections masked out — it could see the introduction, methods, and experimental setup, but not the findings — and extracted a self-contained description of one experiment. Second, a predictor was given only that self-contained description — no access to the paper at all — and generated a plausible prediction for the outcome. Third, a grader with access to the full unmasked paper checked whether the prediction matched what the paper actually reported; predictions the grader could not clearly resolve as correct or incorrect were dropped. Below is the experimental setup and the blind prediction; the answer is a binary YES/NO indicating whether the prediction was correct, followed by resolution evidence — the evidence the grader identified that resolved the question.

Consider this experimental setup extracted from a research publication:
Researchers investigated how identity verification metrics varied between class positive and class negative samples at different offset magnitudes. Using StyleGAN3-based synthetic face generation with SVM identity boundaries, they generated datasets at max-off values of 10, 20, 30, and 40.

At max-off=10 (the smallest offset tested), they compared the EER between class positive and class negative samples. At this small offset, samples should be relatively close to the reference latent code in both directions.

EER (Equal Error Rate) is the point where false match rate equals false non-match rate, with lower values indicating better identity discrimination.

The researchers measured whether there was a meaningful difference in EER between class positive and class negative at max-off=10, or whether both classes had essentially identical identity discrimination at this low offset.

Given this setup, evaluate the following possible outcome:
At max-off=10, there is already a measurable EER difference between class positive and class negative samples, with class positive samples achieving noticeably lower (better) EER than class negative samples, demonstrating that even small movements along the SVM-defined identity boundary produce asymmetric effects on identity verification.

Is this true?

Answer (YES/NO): NO